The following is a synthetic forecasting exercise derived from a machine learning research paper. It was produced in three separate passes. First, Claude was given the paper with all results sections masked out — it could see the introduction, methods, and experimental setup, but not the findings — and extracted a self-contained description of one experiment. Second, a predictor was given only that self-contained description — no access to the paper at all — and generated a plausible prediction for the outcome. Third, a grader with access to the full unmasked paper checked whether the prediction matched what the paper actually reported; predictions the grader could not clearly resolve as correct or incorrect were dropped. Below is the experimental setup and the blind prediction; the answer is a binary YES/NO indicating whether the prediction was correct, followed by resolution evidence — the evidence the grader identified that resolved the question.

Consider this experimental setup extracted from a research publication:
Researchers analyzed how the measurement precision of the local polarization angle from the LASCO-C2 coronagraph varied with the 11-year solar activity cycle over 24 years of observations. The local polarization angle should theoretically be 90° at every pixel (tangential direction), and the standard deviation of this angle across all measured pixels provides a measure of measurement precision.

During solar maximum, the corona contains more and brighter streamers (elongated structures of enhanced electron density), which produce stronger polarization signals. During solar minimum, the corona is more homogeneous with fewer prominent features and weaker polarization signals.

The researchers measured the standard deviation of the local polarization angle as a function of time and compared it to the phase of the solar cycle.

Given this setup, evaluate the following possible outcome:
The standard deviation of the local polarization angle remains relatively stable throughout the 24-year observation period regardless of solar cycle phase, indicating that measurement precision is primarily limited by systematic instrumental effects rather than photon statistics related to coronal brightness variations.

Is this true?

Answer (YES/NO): NO